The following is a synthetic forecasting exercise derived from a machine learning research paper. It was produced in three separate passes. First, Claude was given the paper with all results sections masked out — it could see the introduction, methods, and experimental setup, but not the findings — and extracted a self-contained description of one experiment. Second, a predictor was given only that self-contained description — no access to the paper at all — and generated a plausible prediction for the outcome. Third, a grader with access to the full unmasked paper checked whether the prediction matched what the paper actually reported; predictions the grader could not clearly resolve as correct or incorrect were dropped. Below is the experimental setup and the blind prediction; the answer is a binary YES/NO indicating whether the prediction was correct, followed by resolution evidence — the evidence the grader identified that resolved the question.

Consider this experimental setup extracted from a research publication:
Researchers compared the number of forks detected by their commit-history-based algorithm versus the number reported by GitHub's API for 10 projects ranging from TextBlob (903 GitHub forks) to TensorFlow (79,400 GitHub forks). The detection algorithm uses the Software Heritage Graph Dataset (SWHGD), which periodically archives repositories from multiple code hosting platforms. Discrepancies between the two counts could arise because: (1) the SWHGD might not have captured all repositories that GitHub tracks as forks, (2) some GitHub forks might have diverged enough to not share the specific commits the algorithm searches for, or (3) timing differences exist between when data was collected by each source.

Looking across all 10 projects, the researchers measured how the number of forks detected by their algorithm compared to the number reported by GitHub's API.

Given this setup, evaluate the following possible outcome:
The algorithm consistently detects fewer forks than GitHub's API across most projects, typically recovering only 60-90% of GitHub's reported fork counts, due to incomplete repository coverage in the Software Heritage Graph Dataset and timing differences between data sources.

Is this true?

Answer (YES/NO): NO